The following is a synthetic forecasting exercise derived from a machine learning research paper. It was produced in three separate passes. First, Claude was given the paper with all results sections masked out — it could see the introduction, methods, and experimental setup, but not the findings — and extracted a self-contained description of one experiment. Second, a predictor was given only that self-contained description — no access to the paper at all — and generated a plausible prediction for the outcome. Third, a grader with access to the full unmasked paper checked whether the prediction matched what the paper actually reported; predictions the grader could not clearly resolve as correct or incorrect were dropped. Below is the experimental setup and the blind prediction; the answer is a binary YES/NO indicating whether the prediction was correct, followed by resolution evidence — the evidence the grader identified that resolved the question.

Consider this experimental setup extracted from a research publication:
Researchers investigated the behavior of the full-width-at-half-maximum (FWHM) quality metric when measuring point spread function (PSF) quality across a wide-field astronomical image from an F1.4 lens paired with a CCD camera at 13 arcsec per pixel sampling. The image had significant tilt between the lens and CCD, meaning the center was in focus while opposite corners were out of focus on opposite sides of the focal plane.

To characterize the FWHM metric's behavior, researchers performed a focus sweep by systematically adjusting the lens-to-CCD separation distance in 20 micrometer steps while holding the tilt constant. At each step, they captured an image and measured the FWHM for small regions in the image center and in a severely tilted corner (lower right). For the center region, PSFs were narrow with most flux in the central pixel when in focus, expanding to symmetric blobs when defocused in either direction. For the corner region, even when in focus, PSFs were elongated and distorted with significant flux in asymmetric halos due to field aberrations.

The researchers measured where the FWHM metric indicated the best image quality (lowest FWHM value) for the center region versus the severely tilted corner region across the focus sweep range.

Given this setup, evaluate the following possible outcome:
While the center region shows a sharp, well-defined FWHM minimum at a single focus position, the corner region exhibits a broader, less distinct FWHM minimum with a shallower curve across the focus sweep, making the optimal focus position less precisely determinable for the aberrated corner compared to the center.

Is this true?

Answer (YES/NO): NO